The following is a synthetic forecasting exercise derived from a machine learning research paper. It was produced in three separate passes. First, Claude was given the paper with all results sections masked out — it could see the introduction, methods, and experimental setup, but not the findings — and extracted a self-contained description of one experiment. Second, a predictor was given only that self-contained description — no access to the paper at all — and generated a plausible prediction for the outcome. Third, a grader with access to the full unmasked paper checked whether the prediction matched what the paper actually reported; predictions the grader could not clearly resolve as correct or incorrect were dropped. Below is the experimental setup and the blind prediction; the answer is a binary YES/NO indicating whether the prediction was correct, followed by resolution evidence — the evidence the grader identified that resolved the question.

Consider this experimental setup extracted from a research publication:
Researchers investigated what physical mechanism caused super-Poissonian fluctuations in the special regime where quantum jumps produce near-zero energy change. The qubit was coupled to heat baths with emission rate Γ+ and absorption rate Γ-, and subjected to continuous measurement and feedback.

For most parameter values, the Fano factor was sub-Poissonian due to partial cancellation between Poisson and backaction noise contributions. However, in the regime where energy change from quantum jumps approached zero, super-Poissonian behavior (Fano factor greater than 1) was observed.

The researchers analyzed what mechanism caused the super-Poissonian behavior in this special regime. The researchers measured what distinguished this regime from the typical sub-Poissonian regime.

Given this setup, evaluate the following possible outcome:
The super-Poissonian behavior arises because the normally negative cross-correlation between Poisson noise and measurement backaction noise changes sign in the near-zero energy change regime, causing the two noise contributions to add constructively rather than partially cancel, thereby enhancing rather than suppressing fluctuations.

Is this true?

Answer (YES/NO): NO